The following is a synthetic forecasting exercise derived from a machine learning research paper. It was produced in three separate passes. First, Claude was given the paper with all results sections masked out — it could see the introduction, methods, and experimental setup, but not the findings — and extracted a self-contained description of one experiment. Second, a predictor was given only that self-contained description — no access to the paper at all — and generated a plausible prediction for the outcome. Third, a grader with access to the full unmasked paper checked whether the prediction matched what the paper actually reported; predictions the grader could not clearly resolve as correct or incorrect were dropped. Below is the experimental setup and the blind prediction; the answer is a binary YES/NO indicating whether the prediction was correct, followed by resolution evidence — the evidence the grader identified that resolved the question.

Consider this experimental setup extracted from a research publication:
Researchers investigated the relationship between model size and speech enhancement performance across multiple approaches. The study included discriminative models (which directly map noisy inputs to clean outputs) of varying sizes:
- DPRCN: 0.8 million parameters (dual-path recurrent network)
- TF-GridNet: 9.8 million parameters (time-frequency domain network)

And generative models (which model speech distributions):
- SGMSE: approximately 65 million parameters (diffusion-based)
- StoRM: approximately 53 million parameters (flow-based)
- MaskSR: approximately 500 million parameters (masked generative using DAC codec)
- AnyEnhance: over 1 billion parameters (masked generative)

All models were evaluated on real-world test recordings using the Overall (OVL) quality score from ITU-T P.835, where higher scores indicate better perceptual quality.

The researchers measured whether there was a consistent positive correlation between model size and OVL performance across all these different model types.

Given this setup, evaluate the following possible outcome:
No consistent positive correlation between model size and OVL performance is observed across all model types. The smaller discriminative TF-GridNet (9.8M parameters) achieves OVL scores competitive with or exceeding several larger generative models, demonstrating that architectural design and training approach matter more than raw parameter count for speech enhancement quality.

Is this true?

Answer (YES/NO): NO